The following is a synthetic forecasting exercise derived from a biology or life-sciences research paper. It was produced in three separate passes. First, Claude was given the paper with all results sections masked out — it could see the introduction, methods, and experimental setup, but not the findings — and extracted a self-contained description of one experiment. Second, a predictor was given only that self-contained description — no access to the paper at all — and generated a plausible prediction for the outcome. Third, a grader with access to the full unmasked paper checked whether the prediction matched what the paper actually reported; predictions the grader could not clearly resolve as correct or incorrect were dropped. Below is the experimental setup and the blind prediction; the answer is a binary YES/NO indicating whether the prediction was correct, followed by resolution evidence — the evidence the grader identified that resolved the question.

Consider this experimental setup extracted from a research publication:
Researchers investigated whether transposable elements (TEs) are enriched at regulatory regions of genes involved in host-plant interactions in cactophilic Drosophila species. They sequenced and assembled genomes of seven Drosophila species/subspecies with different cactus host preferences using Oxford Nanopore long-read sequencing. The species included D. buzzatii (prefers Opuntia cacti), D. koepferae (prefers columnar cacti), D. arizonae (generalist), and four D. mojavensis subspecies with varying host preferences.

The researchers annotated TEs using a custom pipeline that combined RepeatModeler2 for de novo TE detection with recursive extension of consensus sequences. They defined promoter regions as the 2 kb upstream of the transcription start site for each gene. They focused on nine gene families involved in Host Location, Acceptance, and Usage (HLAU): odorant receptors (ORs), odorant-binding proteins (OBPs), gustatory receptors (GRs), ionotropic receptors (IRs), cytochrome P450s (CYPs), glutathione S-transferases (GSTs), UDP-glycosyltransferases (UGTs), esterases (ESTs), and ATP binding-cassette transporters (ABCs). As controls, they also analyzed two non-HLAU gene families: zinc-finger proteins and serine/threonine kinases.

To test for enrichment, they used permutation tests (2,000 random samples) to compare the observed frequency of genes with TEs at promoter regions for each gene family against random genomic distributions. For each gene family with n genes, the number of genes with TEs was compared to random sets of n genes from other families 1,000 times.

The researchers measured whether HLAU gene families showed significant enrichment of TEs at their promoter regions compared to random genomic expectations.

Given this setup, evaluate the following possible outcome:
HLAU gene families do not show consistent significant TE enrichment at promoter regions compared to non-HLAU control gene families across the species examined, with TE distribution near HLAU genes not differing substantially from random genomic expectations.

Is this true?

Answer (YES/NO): NO